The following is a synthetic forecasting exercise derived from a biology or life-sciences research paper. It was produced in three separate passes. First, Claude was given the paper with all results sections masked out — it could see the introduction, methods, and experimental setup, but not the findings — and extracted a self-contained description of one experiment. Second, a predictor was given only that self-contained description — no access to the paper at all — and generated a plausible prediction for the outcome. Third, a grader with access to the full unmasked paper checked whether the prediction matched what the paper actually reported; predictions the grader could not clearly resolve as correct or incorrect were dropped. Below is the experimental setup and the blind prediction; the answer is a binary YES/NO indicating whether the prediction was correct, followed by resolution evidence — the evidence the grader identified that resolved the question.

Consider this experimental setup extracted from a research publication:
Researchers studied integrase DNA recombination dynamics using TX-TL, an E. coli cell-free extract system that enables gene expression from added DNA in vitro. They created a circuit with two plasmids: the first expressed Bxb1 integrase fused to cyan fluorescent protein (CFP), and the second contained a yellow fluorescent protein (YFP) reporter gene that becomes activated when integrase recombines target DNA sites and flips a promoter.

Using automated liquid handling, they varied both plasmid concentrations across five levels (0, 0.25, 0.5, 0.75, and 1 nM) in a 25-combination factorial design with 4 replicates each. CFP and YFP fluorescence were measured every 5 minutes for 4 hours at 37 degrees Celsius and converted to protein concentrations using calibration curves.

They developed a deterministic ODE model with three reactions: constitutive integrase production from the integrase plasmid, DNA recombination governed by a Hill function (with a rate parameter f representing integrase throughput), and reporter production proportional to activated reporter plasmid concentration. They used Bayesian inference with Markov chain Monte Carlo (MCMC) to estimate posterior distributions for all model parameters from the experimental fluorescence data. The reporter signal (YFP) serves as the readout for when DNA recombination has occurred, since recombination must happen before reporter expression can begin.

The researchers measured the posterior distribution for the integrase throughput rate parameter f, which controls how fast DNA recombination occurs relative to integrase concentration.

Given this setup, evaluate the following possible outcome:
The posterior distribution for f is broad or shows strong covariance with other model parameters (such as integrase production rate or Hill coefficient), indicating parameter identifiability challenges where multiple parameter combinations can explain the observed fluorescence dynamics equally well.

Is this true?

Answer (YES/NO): NO